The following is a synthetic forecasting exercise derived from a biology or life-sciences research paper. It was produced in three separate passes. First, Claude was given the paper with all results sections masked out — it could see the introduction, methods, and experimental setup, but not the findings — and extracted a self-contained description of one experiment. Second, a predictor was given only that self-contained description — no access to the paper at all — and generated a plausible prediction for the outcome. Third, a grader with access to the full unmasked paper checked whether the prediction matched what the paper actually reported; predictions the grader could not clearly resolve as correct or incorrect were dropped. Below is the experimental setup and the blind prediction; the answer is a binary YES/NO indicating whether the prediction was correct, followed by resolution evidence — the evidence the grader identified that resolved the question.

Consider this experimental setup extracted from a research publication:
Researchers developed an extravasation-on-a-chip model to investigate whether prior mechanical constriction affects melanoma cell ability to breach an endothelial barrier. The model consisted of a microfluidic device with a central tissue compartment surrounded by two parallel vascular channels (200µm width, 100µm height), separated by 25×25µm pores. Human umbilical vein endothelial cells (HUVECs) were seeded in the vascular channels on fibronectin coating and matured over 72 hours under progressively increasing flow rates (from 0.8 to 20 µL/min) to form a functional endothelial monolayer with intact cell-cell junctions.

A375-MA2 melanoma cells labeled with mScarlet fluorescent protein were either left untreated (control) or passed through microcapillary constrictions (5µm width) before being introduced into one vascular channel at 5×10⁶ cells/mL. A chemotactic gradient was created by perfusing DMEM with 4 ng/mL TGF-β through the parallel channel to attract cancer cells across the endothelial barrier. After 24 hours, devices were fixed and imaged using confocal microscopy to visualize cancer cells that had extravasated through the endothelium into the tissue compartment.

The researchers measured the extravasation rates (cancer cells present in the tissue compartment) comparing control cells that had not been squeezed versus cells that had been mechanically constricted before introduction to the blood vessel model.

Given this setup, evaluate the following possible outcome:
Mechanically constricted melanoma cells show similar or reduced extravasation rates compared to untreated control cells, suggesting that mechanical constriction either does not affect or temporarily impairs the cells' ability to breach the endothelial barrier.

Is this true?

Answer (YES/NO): NO